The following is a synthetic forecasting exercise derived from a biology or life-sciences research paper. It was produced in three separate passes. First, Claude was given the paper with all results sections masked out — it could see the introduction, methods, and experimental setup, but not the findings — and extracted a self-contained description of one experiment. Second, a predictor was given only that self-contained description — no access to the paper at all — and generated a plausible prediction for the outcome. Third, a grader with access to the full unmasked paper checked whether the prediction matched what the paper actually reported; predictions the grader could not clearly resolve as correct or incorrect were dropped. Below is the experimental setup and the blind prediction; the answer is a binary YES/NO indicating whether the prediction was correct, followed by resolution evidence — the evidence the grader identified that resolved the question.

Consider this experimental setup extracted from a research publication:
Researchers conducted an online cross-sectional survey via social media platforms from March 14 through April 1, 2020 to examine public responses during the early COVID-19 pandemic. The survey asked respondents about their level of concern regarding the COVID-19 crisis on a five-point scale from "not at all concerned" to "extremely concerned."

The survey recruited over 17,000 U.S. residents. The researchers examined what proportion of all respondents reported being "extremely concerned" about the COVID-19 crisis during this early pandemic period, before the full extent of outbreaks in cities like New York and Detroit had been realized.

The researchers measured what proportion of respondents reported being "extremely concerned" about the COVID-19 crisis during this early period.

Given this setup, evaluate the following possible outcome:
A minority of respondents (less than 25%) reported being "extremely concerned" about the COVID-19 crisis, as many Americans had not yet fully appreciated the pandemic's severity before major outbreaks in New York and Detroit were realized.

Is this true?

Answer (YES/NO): NO